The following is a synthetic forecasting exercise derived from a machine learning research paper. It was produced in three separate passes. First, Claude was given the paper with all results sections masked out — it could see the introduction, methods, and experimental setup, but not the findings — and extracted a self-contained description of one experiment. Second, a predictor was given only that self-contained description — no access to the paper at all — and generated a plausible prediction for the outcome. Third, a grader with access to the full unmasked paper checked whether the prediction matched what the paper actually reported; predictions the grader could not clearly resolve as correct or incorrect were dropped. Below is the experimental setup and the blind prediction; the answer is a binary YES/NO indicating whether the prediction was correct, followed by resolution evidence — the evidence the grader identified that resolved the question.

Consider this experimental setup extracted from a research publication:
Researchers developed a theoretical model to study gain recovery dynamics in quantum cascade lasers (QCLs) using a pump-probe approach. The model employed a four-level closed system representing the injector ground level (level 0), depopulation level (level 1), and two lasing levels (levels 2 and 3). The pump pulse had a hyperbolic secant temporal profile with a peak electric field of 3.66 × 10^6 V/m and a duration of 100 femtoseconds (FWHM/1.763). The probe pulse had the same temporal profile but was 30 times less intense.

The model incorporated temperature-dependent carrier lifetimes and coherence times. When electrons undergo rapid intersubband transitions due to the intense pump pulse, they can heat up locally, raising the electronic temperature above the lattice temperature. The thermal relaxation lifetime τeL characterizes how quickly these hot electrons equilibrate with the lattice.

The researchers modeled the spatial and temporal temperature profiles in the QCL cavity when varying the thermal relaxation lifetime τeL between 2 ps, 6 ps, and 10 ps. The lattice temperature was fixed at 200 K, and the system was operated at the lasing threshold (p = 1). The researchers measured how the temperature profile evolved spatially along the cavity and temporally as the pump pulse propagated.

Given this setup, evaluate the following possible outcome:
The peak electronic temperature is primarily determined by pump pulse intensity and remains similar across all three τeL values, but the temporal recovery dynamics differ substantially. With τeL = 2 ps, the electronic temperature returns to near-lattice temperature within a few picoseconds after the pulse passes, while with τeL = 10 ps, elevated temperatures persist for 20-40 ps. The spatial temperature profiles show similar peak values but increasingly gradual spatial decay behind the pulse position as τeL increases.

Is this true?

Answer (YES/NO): NO